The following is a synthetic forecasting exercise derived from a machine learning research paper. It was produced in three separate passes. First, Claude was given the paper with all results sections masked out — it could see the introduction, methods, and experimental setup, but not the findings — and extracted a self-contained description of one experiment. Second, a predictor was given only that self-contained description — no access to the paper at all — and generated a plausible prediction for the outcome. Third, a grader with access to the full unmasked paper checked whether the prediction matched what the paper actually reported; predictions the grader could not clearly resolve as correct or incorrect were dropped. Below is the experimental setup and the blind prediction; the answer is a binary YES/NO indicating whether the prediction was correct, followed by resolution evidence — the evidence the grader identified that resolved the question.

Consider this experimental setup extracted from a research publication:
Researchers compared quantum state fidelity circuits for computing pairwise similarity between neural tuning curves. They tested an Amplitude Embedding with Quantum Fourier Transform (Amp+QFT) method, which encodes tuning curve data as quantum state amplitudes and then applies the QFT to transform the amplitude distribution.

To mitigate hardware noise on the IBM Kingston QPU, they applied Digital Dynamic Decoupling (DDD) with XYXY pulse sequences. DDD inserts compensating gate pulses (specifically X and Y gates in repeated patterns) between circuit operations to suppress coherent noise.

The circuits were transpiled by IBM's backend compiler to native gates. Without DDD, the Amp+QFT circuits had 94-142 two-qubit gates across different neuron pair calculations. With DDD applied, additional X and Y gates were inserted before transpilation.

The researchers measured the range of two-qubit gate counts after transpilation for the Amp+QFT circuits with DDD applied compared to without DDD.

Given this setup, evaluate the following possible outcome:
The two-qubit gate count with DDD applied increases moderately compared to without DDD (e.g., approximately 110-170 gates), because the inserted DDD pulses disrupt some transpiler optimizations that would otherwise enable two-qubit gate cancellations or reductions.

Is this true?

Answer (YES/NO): NO